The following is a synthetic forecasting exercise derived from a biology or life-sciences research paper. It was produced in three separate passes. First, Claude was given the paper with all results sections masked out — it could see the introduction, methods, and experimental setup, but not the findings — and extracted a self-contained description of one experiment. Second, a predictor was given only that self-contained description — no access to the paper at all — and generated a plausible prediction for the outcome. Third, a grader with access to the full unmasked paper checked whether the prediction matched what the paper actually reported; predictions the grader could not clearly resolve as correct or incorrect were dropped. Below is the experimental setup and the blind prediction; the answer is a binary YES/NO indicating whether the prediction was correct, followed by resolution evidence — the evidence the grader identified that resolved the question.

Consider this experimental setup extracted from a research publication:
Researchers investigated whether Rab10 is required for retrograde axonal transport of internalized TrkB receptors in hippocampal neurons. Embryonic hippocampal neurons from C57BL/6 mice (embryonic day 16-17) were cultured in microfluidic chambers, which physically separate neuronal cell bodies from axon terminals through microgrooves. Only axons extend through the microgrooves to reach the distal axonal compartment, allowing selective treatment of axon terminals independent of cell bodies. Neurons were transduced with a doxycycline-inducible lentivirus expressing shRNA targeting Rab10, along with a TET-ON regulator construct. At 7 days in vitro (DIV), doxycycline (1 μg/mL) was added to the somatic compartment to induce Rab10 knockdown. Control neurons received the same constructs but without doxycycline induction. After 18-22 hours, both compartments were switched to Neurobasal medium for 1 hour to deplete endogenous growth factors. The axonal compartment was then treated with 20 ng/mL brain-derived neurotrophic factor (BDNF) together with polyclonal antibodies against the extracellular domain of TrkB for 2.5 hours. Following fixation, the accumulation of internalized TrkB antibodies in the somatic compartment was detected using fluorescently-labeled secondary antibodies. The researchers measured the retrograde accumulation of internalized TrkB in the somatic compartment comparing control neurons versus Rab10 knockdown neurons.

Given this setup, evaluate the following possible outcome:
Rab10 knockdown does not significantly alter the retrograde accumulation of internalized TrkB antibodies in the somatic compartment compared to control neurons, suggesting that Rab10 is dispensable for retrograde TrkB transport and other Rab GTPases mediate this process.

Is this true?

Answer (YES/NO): NO